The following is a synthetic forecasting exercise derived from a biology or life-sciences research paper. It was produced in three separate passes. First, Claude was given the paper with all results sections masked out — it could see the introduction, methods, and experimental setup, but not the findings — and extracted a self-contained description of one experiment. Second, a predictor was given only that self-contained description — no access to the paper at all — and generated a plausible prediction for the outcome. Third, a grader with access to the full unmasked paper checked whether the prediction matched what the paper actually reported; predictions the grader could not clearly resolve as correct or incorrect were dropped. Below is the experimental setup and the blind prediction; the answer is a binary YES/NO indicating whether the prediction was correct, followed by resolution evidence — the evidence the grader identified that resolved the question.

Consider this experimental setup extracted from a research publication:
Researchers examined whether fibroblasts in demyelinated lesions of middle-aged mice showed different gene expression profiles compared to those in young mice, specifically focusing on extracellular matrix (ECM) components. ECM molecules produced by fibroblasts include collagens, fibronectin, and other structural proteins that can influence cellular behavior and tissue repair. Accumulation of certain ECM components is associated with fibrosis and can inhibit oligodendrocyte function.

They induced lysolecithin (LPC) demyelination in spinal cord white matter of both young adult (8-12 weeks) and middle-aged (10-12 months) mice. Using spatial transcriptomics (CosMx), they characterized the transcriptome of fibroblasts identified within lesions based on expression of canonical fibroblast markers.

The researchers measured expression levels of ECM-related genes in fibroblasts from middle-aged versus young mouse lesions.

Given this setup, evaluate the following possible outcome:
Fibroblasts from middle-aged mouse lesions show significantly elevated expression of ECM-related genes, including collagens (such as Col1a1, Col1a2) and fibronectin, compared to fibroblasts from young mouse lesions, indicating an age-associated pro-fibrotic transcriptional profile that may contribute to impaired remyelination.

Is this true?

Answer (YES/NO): NO